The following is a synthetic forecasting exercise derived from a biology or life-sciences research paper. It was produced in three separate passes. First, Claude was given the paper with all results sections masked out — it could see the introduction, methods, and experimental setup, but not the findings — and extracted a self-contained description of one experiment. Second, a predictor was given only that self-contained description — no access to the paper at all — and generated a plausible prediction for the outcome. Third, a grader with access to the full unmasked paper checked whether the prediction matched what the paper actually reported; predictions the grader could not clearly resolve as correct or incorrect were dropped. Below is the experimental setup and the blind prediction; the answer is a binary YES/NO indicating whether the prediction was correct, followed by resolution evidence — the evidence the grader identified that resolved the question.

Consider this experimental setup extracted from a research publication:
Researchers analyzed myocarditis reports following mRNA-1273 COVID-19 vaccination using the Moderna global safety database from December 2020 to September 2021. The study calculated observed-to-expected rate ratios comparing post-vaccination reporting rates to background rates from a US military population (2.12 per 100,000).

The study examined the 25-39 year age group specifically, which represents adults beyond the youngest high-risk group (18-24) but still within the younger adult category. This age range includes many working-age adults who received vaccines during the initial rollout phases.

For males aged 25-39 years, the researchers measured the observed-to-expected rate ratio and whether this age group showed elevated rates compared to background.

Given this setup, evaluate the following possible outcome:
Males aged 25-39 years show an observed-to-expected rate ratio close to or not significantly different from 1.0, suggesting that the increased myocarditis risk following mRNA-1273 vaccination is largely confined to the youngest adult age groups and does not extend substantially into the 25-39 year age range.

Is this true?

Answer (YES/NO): NO